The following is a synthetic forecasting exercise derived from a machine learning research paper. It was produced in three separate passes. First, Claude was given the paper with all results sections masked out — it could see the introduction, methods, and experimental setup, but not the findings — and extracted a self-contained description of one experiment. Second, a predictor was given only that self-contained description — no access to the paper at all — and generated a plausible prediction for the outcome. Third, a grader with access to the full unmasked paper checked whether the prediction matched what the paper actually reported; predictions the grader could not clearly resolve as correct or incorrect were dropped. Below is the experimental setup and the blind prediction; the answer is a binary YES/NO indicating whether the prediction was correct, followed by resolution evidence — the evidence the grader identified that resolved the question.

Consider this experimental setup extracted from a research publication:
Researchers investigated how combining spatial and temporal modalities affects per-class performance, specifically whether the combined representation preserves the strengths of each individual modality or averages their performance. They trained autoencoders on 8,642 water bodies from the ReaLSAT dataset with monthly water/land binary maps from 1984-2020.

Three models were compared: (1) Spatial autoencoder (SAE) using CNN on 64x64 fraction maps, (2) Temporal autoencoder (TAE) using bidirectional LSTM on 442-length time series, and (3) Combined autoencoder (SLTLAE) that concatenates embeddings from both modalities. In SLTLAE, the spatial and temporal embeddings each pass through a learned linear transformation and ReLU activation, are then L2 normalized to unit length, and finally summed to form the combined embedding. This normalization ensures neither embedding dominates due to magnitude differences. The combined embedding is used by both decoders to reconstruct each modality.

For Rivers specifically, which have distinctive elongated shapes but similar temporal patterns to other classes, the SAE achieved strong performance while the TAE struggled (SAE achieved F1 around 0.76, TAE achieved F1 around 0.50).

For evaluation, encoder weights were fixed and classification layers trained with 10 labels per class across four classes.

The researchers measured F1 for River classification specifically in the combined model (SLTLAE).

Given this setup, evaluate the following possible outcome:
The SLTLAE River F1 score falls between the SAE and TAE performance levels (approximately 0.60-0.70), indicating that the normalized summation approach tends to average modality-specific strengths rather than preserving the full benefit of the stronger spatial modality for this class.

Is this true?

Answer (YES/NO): NO